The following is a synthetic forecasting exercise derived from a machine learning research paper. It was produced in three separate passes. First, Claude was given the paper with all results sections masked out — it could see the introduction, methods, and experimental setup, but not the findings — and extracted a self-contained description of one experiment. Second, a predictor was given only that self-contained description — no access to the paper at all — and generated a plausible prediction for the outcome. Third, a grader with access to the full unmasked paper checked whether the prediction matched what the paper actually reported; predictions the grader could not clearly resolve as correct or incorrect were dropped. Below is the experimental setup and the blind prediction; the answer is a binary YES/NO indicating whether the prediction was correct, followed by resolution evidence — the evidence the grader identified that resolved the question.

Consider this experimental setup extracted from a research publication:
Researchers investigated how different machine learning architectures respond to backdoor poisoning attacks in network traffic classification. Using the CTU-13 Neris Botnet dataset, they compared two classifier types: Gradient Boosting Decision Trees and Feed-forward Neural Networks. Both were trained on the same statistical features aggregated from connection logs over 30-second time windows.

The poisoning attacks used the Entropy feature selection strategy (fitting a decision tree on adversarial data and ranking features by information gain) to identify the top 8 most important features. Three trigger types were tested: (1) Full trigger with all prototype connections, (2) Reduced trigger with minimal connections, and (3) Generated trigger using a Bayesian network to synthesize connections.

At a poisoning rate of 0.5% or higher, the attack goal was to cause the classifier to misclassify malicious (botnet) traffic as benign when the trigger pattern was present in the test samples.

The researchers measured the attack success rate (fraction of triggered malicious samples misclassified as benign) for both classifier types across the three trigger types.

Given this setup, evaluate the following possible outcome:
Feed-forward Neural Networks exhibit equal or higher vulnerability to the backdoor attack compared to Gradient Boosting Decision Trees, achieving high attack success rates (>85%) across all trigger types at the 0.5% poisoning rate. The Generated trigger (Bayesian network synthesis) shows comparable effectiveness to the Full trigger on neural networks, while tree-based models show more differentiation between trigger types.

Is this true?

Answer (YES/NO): NO